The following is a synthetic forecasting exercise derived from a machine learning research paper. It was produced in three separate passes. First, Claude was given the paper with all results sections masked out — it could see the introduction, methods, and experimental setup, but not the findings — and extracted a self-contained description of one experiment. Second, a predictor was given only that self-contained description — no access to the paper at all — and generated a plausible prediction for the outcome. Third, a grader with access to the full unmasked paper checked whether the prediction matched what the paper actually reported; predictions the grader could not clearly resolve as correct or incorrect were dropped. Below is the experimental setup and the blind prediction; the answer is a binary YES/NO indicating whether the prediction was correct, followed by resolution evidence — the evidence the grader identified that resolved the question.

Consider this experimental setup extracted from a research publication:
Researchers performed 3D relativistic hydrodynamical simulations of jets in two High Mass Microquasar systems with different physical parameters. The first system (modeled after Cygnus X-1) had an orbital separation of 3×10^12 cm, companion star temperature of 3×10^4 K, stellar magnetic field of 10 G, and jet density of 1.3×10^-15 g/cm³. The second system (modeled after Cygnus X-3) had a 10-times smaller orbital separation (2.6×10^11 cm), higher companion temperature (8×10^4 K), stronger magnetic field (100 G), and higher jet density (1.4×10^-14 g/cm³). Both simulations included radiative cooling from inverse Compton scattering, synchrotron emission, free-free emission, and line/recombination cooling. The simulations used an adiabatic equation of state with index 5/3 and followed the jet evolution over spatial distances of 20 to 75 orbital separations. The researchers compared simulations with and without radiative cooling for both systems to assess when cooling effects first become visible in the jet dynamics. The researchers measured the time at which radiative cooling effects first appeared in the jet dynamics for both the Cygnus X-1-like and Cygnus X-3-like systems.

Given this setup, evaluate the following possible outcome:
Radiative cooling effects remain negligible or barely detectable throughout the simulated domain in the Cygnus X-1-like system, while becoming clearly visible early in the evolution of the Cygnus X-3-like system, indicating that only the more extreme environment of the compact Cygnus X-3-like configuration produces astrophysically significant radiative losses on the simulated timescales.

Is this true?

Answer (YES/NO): YES